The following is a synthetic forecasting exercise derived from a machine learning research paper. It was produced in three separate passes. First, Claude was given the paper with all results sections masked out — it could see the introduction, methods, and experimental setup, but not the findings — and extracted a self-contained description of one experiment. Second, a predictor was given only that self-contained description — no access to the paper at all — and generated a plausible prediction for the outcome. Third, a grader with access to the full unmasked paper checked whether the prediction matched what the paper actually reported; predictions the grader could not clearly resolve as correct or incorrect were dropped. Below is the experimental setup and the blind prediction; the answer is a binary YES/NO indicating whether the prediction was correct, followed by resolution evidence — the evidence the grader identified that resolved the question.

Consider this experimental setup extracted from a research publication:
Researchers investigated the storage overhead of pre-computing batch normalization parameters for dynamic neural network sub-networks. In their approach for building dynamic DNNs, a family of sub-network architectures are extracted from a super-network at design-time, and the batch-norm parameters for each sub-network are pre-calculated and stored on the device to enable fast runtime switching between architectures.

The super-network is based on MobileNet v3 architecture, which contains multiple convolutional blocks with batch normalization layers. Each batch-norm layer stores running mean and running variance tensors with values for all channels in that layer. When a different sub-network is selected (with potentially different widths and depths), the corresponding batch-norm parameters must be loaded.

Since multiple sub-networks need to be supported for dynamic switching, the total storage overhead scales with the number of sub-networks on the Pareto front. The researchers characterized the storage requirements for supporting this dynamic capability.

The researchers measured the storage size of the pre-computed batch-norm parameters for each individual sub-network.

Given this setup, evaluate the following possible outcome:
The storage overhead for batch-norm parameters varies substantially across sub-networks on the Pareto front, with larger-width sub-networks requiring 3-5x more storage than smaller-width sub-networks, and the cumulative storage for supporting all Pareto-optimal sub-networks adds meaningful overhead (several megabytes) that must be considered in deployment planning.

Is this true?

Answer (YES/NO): NO